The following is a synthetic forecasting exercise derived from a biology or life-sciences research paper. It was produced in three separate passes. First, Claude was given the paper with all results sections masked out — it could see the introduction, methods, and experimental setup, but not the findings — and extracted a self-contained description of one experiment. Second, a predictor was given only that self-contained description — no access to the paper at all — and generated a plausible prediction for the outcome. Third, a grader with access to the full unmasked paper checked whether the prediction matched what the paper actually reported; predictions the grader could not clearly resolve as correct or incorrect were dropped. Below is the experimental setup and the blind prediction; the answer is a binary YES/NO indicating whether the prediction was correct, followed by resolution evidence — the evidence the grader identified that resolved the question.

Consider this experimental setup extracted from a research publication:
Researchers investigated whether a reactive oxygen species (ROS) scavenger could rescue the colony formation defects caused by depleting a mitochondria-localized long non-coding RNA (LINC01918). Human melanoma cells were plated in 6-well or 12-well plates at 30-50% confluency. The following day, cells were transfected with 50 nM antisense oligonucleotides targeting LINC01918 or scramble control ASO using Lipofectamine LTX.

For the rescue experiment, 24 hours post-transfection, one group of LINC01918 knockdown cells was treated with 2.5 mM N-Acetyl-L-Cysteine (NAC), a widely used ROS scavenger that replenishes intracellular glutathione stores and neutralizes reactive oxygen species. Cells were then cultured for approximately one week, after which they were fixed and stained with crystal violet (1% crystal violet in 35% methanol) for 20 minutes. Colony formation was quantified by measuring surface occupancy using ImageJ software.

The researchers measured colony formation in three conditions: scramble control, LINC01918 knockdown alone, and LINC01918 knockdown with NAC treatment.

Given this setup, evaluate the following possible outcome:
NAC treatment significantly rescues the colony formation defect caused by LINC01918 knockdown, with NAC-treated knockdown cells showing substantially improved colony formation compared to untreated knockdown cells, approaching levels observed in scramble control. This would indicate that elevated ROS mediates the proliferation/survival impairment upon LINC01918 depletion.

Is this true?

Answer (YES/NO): YES